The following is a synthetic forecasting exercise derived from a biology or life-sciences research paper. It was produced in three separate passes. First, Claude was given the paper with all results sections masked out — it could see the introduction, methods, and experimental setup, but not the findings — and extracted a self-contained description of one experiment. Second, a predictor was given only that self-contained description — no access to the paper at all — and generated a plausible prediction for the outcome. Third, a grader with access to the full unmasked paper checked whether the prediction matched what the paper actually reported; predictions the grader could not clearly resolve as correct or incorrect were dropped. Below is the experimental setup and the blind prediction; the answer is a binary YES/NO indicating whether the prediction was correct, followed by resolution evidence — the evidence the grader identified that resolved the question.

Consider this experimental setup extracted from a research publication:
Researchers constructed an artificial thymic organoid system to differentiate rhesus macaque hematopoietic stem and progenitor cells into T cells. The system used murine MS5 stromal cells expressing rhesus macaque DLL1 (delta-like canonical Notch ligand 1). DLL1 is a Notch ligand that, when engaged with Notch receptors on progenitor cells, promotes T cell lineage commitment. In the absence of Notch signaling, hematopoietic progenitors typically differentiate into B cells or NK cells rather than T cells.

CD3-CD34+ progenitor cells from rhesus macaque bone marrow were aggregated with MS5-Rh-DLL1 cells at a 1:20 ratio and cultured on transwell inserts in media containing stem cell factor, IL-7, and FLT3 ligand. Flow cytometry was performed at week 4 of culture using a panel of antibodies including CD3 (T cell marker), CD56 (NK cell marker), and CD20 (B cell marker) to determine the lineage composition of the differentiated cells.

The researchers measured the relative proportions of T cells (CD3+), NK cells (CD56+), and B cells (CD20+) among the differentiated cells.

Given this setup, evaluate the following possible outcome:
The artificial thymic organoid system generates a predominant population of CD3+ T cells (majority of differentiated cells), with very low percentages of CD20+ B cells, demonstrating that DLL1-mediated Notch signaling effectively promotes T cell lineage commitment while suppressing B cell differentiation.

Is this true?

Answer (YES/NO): YES